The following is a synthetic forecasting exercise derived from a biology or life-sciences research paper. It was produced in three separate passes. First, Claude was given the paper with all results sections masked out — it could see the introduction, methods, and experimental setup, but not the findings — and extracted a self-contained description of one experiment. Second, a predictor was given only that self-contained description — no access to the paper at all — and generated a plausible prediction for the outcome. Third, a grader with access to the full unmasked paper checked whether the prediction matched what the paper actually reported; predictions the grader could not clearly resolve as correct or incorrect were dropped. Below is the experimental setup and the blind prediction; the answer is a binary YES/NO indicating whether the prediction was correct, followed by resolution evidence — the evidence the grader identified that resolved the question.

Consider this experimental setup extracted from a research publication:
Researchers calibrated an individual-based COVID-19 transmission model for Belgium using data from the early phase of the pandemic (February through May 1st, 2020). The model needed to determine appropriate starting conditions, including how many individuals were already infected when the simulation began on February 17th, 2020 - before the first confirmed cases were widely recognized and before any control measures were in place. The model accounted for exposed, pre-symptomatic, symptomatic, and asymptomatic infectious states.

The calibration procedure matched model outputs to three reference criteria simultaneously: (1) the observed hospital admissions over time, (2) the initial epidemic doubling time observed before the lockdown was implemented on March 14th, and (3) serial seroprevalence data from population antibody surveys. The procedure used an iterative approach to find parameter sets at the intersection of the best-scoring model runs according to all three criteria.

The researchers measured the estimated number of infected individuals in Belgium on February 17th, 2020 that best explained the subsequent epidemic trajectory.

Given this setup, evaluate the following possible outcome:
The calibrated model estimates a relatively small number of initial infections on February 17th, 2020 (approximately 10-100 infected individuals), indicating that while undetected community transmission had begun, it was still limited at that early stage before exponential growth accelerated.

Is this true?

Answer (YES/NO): NO